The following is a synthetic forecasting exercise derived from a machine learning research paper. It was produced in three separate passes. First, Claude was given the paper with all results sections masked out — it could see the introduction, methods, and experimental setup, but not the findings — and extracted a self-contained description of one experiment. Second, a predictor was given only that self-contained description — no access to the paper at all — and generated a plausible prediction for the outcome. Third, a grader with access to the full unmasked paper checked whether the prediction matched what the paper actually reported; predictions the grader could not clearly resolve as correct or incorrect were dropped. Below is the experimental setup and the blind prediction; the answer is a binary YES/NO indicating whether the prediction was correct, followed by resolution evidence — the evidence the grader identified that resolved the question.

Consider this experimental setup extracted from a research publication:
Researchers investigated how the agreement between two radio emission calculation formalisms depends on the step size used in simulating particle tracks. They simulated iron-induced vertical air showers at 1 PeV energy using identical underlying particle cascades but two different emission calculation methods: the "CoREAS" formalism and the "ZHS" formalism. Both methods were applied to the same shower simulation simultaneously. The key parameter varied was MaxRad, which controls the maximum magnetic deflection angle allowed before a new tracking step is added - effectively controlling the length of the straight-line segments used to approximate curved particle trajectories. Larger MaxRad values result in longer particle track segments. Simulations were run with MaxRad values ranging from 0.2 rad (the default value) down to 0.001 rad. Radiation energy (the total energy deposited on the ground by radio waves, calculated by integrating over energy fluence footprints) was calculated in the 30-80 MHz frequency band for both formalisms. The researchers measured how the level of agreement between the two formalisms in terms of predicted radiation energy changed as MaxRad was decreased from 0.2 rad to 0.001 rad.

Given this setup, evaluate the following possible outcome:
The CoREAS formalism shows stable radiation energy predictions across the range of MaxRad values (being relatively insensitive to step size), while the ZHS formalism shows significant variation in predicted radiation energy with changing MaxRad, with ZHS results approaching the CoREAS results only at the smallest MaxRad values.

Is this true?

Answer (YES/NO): NO